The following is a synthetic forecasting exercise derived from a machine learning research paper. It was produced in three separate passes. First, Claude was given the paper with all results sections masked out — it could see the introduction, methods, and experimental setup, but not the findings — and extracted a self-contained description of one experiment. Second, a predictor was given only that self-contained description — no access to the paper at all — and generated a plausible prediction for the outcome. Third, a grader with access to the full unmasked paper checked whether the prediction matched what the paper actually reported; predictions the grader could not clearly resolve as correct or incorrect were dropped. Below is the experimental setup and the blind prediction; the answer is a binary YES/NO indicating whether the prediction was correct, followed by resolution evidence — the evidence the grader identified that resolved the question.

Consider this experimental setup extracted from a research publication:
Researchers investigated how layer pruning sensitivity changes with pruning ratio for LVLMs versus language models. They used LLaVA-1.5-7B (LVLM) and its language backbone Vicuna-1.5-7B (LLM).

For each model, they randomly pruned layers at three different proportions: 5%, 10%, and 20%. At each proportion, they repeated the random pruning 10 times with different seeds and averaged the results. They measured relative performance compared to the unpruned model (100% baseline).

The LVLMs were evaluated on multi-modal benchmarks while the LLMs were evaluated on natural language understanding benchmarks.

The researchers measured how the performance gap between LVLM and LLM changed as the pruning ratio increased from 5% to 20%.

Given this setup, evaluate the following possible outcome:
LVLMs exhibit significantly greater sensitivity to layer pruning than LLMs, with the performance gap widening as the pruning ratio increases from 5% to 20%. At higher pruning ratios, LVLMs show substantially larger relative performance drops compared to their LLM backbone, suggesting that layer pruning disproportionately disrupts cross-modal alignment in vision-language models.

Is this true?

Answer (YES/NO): YES